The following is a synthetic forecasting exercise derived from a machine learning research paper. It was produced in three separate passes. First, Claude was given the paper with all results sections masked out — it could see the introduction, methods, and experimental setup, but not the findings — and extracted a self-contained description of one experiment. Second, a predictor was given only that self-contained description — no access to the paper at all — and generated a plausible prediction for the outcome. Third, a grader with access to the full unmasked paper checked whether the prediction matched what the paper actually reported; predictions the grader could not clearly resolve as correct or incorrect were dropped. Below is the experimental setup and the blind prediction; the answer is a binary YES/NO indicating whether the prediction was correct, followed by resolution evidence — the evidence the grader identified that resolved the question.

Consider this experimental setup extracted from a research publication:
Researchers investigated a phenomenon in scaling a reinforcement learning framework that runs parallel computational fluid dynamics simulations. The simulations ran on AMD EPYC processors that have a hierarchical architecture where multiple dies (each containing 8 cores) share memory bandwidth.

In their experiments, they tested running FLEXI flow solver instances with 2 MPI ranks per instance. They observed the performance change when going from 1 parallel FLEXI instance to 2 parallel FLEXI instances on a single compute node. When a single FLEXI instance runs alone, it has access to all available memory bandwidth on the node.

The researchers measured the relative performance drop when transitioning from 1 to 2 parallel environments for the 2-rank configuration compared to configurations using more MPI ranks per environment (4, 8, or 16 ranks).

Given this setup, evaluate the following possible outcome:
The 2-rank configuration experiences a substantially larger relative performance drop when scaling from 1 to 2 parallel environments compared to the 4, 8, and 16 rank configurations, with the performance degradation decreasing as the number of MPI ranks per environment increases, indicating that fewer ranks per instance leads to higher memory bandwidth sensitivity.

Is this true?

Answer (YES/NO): YES